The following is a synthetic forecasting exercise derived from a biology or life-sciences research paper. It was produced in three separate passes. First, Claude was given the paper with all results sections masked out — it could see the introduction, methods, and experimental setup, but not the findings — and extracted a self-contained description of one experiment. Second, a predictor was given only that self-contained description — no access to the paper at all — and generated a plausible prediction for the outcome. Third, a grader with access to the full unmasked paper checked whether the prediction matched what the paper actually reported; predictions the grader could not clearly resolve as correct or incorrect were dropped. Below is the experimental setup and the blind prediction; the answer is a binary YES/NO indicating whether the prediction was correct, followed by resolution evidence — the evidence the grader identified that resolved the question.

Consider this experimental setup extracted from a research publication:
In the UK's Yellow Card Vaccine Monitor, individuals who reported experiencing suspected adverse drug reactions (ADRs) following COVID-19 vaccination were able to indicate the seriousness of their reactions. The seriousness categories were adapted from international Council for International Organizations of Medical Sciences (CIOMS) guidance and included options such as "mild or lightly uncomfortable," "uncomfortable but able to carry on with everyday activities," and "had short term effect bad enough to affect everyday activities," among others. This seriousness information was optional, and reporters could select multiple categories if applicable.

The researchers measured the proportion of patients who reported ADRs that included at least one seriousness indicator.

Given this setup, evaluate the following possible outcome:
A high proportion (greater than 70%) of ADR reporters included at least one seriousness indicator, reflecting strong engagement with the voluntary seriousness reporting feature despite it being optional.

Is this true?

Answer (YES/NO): NO